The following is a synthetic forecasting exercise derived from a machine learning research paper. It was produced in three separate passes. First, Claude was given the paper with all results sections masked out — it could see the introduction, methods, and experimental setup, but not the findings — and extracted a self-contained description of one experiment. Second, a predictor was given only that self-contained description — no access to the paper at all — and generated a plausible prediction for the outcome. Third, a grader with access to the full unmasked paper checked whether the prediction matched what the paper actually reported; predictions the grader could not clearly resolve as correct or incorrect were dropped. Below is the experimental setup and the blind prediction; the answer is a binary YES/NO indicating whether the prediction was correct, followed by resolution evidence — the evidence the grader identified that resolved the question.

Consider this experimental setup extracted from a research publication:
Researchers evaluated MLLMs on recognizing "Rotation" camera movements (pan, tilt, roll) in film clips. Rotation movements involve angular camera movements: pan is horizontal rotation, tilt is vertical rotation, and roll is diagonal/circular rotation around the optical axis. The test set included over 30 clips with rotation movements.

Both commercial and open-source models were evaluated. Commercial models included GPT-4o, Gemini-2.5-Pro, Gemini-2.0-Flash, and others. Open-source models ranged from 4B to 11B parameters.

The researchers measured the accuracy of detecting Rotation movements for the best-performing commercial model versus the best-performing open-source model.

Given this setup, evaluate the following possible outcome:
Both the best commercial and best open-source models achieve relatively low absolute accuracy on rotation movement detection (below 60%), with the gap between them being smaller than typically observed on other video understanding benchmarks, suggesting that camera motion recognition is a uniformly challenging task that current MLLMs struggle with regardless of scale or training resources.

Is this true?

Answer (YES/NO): YES